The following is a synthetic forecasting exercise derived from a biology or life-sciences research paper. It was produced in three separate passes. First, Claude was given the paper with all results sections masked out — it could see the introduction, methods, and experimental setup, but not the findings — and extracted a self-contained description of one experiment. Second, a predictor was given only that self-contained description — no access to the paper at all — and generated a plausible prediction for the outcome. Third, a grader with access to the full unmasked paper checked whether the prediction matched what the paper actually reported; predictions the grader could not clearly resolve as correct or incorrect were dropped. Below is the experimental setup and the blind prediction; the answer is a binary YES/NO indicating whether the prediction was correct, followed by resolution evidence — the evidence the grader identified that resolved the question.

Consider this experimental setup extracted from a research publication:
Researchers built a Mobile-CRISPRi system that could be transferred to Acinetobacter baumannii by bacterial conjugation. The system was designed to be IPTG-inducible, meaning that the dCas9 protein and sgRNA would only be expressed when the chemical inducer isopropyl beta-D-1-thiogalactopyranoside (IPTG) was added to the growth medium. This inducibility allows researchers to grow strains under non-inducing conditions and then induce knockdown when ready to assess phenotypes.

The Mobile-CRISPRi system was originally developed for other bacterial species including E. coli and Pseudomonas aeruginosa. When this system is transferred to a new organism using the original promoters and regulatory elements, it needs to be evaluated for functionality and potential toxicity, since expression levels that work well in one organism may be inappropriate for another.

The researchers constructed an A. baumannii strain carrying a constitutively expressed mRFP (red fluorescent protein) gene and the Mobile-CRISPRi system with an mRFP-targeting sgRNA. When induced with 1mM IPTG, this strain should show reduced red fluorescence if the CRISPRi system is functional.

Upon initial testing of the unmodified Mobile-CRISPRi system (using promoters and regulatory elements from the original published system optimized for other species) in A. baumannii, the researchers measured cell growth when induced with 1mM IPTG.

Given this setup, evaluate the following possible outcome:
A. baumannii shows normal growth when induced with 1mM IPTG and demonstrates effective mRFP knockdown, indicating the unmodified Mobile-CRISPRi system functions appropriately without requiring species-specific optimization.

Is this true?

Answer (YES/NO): NO